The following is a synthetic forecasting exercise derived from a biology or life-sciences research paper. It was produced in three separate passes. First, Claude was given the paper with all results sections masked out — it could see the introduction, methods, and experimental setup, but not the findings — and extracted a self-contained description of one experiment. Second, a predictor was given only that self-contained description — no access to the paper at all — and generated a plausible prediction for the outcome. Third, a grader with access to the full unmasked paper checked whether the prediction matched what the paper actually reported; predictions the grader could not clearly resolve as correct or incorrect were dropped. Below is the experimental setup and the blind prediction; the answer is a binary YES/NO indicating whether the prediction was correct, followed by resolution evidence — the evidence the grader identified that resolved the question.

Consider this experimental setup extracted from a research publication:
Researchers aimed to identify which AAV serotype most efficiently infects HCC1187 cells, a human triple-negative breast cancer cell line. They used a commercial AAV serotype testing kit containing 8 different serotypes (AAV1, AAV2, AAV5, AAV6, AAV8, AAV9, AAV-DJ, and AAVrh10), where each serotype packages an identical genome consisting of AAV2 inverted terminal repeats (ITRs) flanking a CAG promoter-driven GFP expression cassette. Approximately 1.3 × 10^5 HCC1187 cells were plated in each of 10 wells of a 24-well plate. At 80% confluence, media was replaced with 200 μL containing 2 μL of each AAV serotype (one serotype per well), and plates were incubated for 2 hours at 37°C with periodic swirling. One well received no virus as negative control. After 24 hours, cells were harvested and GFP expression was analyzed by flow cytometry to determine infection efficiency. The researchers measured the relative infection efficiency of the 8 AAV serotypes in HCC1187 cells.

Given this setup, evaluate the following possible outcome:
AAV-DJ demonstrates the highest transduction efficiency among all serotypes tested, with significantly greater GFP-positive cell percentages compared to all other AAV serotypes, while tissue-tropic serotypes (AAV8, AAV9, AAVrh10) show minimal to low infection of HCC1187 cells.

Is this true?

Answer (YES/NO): NO